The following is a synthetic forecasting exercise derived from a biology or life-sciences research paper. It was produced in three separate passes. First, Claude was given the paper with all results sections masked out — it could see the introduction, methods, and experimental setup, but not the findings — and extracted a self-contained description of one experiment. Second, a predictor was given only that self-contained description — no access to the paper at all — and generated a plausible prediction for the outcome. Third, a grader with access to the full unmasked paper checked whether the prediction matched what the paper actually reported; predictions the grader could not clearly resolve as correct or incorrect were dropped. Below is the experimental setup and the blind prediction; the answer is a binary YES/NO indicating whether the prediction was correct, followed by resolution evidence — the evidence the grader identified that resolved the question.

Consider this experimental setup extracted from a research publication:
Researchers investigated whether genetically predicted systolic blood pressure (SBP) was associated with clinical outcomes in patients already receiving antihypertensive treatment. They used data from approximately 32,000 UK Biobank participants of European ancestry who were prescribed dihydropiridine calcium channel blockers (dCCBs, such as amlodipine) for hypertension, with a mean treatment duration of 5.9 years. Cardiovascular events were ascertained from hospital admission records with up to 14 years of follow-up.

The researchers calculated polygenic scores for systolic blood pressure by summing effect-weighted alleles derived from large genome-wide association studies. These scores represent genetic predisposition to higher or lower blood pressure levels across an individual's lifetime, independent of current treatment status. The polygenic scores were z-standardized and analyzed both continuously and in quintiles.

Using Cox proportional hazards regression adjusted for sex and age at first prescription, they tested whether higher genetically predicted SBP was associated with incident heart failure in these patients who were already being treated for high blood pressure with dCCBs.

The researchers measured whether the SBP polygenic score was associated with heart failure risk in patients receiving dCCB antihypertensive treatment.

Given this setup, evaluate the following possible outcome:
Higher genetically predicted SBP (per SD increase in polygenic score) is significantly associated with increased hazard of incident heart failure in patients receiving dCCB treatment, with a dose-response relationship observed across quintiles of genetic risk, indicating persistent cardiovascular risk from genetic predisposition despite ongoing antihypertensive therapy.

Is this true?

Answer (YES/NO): NO